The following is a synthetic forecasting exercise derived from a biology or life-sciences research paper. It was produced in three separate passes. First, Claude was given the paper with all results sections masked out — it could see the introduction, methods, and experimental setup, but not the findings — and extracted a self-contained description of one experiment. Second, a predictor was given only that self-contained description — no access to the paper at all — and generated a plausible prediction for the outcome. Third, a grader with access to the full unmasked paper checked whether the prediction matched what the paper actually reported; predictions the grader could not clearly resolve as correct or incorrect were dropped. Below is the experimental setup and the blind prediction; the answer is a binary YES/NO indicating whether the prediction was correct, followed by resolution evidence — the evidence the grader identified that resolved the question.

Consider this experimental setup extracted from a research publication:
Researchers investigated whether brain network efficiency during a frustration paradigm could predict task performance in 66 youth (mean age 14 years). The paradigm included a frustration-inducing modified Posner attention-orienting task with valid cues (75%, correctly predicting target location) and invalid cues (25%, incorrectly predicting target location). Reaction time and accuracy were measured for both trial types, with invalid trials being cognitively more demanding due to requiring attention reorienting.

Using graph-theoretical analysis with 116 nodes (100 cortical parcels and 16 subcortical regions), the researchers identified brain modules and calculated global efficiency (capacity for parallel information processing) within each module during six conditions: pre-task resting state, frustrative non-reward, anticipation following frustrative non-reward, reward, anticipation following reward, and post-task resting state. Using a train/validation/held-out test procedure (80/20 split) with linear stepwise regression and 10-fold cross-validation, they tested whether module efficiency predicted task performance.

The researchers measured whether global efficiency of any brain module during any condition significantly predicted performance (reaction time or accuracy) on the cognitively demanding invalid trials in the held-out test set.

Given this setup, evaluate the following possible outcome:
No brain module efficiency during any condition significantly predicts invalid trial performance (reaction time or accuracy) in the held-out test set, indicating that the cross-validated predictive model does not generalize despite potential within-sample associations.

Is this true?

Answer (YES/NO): NO